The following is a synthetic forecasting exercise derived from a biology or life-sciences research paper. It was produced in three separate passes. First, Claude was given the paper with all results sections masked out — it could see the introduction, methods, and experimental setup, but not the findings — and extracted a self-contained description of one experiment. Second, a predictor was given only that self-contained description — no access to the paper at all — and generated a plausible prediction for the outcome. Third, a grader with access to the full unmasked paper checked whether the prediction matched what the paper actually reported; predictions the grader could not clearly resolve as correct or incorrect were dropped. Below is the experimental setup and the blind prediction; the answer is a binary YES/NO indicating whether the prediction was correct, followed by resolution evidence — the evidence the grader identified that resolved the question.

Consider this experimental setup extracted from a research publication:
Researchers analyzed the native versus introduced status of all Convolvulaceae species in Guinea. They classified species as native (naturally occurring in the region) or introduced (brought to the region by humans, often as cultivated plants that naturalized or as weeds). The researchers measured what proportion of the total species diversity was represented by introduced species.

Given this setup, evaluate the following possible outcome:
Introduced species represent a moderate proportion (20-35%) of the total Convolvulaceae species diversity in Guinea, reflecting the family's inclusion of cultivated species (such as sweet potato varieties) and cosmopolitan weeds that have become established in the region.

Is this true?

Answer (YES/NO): YES